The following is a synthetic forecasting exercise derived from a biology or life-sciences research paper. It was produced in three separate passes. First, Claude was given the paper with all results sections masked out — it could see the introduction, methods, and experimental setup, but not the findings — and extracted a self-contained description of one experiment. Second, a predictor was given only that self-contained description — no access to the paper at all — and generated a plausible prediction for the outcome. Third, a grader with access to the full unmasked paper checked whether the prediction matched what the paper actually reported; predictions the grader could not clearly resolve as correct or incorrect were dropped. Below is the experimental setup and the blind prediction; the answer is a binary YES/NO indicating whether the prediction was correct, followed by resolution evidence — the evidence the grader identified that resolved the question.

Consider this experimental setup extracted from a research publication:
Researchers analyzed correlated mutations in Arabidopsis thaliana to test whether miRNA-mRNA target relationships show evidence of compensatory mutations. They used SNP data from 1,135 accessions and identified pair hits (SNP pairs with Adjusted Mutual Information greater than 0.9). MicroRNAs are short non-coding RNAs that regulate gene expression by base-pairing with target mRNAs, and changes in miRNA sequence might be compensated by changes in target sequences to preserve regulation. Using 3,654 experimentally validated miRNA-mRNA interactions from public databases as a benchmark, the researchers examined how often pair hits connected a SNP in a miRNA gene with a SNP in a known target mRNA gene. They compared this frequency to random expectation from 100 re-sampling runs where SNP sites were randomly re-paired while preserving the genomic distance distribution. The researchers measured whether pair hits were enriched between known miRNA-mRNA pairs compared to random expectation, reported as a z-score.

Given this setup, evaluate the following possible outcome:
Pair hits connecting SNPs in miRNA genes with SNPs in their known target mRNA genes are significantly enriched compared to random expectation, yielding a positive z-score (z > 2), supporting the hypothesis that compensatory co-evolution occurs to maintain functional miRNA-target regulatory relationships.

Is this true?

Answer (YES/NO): YES